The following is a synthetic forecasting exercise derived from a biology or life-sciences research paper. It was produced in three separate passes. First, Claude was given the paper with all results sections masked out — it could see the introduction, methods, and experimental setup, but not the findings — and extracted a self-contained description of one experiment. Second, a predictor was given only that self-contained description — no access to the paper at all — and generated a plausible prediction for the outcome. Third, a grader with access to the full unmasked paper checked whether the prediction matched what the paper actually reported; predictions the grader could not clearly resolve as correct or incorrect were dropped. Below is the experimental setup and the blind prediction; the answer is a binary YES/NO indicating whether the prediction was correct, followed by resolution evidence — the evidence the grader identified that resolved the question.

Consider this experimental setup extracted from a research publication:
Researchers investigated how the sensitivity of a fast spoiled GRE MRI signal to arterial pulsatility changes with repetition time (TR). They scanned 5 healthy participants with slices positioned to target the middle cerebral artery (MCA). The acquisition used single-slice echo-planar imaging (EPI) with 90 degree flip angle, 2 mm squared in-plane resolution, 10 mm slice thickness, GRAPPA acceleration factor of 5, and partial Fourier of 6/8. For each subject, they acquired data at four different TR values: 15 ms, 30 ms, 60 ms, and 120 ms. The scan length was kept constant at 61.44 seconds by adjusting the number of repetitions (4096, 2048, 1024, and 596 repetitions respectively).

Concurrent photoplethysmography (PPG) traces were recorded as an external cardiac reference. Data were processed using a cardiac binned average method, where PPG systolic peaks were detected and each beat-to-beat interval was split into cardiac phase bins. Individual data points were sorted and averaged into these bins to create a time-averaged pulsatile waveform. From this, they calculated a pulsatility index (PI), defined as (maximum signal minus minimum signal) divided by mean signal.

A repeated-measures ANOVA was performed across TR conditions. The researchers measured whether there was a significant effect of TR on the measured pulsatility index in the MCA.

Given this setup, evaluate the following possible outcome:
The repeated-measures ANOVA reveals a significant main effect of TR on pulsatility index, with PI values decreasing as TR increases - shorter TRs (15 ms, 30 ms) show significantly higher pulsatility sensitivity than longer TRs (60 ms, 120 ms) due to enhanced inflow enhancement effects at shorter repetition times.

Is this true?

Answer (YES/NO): YES